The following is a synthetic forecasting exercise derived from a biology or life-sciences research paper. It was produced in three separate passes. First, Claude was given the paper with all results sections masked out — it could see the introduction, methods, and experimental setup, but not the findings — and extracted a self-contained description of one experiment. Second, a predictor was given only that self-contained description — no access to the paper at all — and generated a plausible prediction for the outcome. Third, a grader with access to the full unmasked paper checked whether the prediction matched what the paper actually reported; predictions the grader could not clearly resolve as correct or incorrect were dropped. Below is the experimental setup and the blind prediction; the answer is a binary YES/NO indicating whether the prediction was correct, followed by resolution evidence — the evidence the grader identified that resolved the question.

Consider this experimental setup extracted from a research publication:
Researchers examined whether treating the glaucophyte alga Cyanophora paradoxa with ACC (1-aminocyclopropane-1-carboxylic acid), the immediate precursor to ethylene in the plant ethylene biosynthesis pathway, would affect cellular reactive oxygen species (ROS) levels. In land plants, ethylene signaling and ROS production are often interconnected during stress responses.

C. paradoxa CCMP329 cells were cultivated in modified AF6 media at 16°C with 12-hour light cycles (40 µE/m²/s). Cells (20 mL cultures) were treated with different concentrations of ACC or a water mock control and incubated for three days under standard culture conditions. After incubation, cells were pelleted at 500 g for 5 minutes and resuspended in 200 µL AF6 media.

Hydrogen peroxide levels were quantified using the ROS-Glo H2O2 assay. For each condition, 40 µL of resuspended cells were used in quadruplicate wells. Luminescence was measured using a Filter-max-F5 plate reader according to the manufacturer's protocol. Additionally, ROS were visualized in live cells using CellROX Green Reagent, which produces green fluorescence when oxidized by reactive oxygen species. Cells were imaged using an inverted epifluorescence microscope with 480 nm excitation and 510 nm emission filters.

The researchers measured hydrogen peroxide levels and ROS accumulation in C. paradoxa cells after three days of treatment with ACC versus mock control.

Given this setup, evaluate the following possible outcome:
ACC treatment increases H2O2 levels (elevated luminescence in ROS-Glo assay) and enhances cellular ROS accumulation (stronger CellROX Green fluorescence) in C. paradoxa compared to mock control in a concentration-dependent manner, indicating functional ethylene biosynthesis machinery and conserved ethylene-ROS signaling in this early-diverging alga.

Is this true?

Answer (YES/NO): YES